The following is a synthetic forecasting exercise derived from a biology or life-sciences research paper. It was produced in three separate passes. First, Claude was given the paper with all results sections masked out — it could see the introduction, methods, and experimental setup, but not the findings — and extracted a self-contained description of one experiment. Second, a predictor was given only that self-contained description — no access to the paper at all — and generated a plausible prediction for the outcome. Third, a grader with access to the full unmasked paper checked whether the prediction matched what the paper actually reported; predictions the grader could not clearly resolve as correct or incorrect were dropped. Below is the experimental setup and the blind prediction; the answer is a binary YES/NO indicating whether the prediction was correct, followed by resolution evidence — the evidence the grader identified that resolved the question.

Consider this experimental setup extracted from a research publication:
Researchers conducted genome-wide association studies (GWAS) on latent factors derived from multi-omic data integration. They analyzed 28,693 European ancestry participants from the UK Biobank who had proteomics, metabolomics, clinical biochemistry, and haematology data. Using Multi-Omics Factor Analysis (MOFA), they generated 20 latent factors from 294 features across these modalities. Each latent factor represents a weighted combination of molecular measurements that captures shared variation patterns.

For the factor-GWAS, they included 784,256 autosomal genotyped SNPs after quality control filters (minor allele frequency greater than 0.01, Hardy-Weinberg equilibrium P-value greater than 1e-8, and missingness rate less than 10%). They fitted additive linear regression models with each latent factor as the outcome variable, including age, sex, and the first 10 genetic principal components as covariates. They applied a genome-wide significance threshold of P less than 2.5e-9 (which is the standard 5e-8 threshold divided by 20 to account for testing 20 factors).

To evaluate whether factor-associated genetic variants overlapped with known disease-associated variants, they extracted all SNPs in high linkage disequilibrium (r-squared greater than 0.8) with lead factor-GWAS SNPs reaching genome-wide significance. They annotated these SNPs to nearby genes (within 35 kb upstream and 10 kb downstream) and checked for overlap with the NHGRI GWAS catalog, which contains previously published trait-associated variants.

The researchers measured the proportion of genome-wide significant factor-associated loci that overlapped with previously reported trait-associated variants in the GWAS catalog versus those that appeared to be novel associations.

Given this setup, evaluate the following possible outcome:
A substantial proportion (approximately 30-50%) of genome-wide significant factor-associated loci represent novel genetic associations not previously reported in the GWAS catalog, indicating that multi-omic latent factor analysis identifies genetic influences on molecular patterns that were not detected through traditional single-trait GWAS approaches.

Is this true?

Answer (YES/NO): NO